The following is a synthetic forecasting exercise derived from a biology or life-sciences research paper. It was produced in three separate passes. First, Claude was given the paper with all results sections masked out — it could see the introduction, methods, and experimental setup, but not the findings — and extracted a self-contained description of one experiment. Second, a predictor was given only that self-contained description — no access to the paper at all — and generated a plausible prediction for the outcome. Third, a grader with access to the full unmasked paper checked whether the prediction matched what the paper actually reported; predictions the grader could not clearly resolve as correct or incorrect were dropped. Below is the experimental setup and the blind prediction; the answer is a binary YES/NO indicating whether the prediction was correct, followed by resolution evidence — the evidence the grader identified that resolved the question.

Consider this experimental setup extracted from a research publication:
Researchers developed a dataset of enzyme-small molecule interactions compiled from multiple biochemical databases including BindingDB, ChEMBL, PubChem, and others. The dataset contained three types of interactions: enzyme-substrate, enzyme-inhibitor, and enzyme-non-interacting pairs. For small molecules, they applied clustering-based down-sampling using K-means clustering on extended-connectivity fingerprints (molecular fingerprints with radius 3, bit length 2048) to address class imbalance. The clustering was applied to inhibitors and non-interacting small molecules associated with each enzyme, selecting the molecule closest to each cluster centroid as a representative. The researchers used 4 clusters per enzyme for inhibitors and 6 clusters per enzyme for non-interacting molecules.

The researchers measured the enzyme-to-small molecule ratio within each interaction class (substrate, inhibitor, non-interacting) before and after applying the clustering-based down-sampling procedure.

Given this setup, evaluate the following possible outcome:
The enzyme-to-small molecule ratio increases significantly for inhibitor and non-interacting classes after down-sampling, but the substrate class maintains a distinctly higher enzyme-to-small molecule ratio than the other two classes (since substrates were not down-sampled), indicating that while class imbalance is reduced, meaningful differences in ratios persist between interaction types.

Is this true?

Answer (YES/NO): YES